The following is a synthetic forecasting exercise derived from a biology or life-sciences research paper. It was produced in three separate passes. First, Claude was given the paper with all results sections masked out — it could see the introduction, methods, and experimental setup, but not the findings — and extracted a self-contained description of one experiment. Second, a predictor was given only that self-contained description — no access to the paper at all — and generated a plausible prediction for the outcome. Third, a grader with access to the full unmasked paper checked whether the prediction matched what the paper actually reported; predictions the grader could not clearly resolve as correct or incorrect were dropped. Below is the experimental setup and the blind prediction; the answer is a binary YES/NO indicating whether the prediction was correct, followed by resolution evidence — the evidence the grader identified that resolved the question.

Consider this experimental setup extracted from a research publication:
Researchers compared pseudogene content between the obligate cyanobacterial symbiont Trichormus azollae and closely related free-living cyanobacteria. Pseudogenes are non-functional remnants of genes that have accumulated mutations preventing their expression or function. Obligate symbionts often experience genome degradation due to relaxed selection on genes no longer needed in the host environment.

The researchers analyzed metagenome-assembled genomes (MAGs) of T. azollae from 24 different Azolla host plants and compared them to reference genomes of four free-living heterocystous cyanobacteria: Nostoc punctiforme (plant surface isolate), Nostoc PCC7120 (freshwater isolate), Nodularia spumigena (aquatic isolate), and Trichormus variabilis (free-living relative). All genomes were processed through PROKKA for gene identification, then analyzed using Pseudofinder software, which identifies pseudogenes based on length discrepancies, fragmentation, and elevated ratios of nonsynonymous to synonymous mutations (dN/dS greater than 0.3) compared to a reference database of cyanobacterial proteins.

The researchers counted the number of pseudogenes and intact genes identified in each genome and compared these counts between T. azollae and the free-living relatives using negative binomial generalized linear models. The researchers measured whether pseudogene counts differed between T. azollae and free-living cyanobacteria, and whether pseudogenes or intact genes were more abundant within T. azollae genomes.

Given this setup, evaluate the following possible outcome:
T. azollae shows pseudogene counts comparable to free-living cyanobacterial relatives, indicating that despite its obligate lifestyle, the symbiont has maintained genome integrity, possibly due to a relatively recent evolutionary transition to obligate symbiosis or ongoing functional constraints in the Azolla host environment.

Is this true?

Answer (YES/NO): NO